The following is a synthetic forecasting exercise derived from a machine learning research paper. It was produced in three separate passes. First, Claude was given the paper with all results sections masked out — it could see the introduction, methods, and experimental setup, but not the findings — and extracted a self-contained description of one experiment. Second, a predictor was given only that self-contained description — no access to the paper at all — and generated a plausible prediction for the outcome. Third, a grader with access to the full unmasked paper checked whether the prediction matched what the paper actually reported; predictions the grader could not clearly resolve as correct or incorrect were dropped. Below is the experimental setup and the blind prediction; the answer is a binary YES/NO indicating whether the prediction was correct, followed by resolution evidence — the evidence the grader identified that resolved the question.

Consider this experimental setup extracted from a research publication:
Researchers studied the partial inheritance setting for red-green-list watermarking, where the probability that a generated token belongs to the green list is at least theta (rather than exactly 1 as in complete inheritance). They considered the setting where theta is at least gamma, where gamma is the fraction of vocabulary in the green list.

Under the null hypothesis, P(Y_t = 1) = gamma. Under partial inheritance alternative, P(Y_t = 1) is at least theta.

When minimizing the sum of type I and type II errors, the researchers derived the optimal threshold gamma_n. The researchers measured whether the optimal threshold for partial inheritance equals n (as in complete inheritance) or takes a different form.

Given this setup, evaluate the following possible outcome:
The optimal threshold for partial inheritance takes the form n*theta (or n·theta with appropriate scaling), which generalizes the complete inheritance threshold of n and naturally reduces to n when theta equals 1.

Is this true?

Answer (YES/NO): NO